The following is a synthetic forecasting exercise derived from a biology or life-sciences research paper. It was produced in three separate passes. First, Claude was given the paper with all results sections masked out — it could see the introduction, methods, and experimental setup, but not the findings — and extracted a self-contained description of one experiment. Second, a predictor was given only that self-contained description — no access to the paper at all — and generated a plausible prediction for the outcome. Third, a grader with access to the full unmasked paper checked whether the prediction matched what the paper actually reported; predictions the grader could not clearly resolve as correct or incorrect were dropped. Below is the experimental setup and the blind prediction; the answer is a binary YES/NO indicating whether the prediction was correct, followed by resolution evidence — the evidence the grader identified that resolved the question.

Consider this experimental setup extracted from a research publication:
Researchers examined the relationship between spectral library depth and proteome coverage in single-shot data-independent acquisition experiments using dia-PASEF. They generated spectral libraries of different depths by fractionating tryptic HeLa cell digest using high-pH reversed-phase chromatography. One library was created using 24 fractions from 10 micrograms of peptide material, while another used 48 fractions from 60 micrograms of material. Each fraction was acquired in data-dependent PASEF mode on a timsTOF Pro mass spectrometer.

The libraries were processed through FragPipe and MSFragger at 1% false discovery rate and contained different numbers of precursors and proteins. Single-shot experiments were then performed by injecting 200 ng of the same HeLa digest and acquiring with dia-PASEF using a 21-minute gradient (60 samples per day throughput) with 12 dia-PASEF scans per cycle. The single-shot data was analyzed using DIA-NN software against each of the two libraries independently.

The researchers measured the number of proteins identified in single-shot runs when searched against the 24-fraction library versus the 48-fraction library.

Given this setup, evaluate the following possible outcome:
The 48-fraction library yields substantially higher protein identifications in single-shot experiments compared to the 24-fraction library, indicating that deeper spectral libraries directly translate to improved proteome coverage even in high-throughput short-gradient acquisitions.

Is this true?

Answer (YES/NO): NO